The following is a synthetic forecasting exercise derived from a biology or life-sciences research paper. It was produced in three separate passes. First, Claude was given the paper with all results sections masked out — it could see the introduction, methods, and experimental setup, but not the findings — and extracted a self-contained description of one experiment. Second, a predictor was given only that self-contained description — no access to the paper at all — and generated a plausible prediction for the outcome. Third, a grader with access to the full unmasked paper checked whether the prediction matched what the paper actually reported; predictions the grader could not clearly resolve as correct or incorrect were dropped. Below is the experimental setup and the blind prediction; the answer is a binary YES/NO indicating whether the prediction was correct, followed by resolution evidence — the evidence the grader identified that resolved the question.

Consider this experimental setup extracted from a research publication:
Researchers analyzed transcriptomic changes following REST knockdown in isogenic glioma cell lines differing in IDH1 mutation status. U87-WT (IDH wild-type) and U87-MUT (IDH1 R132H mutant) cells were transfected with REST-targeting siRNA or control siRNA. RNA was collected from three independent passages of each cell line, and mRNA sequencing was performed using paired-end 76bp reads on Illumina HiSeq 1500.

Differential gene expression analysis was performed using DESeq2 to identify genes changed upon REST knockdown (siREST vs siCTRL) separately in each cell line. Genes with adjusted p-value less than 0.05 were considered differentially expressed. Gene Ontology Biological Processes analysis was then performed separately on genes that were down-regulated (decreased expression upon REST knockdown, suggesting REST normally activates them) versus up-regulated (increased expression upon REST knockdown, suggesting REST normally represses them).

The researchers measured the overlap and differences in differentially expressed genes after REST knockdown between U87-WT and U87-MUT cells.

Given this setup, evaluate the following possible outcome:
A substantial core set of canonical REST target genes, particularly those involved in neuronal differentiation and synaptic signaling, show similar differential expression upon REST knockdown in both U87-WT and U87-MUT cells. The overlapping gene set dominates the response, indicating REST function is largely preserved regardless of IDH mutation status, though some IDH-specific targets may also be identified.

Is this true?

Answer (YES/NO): NO